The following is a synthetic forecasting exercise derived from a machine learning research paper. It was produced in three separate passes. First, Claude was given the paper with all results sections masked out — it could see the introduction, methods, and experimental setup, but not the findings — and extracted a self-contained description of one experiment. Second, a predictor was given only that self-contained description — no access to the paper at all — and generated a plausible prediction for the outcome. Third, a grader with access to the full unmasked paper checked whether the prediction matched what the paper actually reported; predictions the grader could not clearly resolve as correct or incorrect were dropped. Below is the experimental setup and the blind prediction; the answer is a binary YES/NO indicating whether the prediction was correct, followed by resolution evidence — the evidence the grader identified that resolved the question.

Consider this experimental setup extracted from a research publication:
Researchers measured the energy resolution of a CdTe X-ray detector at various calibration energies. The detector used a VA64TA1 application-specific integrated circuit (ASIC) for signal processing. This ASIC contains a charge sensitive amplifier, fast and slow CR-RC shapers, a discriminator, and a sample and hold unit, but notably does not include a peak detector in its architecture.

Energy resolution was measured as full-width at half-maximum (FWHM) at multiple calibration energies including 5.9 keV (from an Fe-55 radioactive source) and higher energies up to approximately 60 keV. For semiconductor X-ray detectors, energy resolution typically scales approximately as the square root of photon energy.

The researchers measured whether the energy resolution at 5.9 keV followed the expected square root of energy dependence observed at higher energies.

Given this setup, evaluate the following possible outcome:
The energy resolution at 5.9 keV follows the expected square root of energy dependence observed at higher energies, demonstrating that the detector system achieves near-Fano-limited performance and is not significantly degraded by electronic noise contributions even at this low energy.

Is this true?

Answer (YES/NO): NO